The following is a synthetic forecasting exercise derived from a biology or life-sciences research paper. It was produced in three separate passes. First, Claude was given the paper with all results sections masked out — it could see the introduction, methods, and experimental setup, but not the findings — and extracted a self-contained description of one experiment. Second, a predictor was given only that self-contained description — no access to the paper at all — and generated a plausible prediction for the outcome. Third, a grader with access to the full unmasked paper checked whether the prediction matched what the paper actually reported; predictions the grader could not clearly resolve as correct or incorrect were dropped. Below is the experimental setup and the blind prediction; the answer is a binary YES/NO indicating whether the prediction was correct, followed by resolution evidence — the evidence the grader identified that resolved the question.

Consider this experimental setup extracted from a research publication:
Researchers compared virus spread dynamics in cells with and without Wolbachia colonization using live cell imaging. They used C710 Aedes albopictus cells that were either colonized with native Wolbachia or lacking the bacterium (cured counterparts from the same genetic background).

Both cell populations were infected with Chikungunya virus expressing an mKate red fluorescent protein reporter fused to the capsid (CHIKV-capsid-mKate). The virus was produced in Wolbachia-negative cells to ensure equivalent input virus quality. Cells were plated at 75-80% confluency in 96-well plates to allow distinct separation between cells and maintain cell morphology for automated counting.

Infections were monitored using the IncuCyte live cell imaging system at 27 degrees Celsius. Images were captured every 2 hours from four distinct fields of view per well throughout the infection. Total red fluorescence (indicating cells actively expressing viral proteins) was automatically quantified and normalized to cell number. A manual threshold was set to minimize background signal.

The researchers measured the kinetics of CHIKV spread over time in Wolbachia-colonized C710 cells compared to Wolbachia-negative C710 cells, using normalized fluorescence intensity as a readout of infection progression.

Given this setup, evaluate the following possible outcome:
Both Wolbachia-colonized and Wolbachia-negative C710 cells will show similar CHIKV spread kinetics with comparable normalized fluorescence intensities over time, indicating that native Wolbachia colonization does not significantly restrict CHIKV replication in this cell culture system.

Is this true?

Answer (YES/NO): NO